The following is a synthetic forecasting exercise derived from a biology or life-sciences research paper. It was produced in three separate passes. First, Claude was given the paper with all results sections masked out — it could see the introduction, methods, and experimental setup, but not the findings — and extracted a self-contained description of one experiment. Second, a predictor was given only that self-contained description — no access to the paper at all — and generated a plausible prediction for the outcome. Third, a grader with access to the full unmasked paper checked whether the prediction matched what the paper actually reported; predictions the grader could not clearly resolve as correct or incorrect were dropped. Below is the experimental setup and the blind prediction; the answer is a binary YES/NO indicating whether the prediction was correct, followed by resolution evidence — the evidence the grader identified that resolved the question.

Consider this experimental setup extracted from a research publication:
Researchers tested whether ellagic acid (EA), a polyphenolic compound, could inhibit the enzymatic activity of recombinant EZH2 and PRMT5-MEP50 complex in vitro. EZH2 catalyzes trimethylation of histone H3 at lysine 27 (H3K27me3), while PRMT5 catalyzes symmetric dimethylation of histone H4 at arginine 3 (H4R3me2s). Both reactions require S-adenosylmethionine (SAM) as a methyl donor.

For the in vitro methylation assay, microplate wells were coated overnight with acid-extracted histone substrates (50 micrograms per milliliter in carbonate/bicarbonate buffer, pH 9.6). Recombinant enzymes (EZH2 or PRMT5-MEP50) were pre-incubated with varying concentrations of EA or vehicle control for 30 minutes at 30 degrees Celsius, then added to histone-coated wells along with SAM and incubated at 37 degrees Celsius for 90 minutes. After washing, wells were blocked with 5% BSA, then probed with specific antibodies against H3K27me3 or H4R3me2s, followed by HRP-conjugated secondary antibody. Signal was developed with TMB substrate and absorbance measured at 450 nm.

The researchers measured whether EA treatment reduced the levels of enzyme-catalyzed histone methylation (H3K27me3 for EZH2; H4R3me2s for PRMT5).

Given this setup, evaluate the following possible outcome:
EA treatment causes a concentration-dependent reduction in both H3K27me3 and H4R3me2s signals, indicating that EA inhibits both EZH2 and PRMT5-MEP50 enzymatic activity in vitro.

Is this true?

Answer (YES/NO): YES